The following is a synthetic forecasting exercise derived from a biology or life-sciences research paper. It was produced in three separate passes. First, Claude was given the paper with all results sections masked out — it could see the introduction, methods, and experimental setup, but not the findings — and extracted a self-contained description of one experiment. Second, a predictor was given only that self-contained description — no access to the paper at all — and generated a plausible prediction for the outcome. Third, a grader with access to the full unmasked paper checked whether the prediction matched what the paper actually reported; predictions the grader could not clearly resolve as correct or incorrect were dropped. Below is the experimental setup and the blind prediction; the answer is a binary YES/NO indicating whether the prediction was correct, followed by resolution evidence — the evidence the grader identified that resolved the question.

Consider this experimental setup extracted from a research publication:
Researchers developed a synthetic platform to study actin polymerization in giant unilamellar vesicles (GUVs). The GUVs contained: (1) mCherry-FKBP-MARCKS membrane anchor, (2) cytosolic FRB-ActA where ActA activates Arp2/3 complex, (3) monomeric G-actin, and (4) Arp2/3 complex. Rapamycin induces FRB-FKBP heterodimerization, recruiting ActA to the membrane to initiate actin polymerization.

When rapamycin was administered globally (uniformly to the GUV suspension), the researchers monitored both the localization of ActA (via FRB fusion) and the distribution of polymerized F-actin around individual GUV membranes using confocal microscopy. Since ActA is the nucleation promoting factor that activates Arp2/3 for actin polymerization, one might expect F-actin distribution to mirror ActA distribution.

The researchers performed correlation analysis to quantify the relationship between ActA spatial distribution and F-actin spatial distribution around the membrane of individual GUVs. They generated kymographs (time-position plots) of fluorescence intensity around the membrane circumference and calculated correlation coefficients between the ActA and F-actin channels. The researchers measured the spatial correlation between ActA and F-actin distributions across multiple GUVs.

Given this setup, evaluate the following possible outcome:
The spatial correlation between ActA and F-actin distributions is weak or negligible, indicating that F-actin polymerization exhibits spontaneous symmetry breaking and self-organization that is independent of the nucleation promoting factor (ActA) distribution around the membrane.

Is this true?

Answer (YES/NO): YES